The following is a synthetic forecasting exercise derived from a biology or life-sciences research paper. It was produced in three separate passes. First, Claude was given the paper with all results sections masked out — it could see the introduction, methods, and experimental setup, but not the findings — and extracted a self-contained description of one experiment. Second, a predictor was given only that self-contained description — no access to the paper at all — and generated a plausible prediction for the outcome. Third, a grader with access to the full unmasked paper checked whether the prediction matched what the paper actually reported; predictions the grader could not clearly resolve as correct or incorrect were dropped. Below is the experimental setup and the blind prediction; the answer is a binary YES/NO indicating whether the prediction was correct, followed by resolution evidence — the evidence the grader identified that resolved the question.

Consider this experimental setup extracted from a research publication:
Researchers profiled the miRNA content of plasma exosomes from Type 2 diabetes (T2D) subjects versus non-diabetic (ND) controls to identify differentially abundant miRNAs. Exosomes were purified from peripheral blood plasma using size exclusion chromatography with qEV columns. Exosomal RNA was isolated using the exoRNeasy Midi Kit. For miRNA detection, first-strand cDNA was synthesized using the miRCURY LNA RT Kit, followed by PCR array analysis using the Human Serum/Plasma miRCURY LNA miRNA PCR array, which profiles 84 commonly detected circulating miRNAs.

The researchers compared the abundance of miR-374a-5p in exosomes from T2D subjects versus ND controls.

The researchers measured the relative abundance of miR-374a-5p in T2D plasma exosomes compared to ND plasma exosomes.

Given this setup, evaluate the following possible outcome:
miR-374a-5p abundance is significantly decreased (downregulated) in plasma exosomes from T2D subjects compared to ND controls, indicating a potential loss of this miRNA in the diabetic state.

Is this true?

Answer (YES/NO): NO